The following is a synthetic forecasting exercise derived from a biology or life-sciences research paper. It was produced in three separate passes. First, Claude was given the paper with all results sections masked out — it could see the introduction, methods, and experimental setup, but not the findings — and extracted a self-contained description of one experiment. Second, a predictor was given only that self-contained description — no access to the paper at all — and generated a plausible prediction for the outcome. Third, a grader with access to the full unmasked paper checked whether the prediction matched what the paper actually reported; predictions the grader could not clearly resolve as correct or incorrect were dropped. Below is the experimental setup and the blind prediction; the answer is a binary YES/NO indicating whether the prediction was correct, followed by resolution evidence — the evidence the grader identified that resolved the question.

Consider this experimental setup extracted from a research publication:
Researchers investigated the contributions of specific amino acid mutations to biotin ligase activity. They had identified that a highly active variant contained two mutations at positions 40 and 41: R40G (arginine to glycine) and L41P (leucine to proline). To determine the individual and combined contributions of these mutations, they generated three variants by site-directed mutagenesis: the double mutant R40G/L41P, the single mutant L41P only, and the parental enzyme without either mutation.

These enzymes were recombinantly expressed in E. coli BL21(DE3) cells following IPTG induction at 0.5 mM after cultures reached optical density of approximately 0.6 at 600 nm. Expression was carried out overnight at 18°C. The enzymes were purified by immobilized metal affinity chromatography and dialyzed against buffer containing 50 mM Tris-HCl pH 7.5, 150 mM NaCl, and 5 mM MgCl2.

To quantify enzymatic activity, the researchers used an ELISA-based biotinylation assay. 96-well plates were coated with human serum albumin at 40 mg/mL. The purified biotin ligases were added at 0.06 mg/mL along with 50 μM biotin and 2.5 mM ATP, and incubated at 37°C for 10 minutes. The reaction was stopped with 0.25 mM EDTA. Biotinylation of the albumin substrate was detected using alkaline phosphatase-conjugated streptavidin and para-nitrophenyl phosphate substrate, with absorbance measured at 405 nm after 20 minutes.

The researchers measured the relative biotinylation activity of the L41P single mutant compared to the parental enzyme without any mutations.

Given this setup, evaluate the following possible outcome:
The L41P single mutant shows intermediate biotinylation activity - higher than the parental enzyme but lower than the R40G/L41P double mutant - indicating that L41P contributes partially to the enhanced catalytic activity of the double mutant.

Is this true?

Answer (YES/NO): NO